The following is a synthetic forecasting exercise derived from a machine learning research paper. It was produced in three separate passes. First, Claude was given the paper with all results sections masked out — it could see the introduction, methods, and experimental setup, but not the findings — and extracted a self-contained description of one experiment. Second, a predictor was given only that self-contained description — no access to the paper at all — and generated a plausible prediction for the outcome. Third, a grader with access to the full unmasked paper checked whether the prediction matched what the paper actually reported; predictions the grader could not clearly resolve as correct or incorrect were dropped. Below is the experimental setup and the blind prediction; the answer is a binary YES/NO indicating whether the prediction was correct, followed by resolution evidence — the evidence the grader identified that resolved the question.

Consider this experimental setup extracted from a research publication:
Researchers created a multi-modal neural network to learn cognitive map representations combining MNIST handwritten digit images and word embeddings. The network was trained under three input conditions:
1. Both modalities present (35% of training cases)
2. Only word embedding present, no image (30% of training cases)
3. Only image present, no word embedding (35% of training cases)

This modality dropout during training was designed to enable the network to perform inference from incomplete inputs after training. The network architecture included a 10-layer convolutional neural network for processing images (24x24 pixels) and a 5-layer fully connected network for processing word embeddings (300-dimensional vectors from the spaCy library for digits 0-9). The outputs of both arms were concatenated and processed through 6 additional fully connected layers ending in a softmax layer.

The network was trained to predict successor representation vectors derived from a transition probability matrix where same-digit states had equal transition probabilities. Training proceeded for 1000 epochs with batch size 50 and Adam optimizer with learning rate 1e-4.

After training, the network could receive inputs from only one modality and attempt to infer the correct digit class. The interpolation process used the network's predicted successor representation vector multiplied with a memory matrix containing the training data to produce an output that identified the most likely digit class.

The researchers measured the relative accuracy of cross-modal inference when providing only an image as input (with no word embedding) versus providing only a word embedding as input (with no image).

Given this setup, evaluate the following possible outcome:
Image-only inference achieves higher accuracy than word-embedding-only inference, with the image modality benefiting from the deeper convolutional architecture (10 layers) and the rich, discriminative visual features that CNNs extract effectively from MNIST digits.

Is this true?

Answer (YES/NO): NO